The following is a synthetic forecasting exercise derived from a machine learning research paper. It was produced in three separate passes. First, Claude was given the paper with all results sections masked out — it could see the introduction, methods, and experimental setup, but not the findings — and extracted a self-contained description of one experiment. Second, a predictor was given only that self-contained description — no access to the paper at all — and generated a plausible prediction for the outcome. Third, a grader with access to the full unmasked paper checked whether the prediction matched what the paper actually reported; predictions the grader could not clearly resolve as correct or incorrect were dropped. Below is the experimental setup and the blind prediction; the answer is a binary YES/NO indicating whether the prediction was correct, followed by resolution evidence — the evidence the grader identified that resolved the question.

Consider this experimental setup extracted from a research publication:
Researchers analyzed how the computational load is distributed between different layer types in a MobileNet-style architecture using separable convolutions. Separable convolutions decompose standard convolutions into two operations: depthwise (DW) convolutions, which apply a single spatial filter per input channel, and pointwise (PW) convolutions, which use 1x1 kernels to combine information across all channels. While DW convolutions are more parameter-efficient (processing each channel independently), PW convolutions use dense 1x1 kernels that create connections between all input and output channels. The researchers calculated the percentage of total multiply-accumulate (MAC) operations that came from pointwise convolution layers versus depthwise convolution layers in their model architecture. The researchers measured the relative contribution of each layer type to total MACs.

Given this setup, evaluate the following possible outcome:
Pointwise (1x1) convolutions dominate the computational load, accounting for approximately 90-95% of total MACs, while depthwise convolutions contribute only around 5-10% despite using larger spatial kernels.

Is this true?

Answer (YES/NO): YES